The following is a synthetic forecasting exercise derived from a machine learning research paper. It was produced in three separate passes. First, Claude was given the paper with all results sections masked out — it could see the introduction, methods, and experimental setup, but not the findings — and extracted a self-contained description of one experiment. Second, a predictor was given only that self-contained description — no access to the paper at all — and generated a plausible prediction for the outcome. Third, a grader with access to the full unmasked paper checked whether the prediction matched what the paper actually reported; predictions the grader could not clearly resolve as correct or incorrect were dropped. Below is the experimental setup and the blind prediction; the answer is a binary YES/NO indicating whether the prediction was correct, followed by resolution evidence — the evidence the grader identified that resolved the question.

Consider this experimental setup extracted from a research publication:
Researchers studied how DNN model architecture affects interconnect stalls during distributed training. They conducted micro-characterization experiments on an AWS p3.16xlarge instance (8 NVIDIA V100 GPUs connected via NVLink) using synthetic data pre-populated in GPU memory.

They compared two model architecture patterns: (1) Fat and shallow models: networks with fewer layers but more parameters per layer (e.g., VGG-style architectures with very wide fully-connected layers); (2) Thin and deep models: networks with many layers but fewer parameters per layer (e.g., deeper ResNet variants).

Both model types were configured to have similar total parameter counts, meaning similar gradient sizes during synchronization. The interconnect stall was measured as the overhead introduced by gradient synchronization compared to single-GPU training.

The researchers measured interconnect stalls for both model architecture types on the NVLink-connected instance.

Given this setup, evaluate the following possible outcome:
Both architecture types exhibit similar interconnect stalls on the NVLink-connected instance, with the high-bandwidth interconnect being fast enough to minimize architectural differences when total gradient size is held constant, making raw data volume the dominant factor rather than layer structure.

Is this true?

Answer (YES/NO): NO